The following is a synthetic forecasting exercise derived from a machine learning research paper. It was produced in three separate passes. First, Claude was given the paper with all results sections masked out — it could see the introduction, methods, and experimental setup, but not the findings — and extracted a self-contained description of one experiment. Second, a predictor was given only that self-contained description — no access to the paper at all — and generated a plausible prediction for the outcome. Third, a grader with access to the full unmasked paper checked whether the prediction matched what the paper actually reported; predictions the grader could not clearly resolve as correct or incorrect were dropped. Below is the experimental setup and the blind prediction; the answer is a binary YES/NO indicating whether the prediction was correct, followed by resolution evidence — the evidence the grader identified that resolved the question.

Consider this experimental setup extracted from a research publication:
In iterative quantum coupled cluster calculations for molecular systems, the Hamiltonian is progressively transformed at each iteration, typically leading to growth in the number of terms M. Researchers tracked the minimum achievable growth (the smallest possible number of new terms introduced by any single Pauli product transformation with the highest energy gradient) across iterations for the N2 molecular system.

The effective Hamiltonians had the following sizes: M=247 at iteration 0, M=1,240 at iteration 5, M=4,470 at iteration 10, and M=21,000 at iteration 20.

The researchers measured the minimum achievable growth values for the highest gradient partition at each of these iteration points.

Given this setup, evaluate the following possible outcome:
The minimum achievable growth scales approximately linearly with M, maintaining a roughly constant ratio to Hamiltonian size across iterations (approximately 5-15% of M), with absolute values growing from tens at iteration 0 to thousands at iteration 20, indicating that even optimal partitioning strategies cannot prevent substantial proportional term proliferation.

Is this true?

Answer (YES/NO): NO